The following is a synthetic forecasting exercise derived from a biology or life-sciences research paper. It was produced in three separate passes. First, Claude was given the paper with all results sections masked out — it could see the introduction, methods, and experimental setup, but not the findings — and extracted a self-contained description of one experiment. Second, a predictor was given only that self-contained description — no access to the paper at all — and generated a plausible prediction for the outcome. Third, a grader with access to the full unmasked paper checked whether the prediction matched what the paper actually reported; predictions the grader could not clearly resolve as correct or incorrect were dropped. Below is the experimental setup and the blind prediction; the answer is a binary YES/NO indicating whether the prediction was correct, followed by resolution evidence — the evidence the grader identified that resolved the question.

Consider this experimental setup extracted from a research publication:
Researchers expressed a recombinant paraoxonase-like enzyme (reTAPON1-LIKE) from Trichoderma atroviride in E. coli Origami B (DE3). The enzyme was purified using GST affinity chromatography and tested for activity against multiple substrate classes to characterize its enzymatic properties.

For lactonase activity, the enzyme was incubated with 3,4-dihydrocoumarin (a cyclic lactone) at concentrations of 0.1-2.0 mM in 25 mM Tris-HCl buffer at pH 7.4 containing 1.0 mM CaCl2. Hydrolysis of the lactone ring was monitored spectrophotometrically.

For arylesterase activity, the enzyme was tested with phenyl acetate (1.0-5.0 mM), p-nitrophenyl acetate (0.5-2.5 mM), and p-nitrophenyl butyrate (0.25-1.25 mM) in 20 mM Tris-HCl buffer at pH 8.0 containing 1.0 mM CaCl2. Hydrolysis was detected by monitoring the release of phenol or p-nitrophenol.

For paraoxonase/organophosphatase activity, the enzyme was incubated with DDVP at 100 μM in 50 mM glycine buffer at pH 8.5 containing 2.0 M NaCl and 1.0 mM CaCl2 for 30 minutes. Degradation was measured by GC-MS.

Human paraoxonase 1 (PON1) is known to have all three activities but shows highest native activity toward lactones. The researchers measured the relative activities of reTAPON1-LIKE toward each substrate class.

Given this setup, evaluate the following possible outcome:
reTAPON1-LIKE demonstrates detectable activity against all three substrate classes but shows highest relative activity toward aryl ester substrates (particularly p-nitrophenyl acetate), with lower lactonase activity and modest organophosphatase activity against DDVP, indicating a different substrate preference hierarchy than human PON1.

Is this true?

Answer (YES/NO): NO